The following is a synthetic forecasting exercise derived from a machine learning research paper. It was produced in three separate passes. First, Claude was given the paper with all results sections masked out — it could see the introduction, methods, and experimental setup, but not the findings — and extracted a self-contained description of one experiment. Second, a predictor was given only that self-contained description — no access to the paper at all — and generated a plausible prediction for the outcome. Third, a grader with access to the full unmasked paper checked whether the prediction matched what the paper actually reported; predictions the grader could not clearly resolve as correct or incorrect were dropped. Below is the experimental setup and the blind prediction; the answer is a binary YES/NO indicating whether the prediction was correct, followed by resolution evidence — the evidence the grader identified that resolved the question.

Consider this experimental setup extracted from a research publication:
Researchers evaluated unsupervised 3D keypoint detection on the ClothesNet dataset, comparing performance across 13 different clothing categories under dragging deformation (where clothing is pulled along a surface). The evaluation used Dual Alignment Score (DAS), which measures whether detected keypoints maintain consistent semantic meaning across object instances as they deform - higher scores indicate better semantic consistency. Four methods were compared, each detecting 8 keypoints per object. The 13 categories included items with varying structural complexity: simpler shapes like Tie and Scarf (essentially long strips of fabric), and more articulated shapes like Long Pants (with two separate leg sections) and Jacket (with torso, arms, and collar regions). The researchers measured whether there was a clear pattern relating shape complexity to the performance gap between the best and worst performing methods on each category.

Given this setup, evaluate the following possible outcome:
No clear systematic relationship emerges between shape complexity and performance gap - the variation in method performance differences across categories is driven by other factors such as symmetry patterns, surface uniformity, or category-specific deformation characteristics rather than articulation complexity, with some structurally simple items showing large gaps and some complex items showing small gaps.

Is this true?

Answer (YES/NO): YES